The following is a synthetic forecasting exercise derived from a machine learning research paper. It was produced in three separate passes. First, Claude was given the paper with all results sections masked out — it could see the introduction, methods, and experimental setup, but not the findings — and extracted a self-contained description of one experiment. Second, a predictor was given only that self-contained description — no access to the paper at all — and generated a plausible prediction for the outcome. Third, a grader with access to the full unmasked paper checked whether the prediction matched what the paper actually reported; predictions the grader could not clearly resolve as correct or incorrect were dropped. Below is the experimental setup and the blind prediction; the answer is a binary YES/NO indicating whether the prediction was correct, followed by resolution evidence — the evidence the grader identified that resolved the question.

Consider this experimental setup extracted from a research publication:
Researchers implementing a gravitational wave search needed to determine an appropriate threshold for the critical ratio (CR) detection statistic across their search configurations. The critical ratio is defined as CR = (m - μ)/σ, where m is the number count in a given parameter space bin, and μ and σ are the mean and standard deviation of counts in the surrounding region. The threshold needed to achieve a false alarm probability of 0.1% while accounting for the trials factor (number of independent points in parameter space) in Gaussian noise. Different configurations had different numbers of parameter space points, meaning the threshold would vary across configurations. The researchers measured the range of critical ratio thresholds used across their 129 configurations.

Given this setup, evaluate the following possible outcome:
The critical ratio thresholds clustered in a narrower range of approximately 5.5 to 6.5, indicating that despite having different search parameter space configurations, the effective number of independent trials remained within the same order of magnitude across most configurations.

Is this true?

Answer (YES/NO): NO